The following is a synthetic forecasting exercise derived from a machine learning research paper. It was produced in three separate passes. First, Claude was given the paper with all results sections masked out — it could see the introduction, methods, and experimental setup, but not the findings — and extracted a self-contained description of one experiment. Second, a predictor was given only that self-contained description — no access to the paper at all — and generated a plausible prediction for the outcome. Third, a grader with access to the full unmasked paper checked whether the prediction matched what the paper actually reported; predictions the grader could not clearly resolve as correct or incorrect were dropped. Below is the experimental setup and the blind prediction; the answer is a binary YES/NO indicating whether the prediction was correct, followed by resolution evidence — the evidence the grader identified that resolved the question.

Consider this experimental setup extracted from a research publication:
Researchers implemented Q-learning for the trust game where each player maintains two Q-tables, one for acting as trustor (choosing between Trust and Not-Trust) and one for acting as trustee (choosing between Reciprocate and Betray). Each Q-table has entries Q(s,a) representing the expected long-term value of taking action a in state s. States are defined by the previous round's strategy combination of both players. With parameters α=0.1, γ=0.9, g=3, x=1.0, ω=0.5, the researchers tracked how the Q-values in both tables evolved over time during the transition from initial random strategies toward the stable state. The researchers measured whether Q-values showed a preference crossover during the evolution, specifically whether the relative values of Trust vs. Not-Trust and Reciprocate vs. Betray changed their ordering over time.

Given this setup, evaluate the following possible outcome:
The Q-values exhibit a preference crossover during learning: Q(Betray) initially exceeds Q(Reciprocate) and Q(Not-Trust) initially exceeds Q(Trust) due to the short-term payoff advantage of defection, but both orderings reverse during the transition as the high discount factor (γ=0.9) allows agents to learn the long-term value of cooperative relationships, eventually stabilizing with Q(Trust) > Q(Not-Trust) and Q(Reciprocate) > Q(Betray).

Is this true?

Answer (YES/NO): YES